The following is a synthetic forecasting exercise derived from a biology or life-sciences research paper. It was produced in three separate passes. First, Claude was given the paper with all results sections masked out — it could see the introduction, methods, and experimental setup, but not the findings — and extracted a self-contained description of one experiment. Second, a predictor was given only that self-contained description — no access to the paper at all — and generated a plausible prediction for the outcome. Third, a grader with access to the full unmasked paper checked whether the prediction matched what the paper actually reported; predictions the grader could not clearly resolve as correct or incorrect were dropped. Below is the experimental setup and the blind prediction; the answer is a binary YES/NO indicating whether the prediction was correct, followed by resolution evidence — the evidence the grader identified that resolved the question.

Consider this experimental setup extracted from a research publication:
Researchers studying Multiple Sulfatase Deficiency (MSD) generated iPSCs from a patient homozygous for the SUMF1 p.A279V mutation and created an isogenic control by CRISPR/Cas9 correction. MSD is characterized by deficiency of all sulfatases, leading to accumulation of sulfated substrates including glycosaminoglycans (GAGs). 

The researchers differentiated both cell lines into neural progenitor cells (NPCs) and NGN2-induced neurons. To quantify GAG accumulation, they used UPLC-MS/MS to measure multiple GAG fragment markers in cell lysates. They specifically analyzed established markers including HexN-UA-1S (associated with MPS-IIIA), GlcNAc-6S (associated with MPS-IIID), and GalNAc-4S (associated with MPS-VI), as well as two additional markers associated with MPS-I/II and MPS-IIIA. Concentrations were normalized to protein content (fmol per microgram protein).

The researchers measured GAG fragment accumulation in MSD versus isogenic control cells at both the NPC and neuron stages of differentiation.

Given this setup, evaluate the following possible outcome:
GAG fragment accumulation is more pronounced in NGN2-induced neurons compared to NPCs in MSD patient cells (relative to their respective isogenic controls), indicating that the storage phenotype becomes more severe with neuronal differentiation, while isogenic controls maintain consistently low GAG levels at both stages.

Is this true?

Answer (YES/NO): YES